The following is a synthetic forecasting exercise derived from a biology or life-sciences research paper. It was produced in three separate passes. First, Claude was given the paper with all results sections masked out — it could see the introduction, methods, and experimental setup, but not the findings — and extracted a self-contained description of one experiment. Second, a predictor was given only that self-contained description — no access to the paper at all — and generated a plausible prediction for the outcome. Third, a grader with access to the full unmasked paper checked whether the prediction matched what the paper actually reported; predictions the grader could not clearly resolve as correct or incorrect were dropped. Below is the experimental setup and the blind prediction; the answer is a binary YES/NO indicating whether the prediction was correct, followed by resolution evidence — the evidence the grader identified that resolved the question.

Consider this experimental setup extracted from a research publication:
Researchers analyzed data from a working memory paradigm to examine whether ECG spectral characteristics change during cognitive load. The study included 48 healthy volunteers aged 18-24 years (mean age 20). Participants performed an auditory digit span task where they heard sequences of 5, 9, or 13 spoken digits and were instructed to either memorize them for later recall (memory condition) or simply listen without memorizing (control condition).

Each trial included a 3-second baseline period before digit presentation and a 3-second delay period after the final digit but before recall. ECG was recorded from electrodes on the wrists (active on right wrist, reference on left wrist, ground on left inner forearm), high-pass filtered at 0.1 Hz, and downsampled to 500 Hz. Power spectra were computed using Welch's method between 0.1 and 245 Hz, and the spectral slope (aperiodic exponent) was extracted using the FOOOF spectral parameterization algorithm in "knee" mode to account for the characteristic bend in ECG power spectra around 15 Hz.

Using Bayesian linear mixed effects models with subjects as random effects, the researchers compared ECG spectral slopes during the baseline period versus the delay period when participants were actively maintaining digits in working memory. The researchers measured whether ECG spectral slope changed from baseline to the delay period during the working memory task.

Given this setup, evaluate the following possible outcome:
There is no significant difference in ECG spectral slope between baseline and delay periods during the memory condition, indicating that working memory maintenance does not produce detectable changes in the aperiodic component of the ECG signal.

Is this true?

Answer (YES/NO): NO